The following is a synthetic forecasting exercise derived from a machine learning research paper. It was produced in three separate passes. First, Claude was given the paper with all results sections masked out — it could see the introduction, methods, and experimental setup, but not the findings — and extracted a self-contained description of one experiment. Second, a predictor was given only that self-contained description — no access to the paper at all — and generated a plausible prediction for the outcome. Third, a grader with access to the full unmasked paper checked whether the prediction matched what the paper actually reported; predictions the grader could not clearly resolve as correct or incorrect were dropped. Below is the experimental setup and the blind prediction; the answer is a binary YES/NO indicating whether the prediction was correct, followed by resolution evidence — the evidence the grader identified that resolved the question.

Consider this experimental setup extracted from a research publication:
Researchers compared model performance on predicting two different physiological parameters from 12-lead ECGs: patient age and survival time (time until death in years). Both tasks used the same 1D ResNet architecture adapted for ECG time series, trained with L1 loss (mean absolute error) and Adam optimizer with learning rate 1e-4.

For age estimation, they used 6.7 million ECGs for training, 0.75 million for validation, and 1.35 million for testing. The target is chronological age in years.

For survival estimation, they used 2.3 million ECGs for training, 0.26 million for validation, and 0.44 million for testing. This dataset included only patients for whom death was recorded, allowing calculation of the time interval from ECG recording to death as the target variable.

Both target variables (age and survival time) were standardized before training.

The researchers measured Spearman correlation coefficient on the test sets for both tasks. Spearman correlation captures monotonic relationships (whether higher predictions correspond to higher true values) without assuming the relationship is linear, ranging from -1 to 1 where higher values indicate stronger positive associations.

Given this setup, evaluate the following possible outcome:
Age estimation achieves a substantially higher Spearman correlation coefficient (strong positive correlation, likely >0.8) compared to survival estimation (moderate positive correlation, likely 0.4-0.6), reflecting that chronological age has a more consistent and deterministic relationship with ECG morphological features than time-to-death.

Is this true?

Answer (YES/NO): NO